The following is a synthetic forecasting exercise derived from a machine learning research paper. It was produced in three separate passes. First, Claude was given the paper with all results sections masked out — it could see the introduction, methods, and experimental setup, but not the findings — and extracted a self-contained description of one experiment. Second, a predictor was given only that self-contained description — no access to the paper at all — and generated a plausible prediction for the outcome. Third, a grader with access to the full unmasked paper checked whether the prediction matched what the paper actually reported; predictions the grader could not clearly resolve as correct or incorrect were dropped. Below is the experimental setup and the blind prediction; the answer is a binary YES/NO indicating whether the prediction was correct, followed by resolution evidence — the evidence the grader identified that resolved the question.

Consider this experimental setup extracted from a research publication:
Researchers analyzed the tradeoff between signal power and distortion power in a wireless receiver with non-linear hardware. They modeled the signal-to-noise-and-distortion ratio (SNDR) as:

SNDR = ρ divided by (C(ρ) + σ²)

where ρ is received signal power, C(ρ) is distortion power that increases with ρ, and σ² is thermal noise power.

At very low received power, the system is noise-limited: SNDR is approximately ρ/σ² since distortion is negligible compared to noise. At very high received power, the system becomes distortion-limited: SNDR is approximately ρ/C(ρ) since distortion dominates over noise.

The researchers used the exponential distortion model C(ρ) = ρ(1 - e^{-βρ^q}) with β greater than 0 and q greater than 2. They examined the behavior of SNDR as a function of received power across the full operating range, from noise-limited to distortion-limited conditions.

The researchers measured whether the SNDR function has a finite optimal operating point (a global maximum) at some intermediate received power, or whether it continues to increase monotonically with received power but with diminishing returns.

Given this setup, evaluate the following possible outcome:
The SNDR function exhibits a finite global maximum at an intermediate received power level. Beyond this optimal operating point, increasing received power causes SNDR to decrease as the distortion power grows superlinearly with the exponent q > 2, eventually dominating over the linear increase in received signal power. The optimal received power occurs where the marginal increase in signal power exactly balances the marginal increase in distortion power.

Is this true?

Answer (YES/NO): YES